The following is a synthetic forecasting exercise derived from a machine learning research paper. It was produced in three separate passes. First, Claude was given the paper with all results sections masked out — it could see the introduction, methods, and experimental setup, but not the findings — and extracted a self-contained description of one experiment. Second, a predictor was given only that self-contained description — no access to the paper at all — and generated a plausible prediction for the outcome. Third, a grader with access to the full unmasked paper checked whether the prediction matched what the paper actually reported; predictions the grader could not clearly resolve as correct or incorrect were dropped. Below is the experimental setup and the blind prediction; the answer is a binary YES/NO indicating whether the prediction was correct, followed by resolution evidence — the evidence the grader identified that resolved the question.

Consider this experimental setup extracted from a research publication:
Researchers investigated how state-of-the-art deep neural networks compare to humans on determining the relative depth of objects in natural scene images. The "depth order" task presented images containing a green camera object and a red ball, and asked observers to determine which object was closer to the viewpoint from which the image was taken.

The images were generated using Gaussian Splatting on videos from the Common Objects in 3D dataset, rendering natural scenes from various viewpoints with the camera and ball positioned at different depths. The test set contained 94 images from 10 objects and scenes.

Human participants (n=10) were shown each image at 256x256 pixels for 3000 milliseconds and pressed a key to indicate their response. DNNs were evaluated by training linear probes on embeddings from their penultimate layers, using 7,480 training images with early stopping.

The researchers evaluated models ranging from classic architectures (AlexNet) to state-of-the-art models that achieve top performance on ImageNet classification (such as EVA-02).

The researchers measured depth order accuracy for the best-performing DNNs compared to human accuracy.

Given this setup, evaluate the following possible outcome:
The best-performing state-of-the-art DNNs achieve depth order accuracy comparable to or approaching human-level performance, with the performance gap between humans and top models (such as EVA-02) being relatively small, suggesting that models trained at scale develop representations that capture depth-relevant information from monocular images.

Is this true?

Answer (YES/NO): YES